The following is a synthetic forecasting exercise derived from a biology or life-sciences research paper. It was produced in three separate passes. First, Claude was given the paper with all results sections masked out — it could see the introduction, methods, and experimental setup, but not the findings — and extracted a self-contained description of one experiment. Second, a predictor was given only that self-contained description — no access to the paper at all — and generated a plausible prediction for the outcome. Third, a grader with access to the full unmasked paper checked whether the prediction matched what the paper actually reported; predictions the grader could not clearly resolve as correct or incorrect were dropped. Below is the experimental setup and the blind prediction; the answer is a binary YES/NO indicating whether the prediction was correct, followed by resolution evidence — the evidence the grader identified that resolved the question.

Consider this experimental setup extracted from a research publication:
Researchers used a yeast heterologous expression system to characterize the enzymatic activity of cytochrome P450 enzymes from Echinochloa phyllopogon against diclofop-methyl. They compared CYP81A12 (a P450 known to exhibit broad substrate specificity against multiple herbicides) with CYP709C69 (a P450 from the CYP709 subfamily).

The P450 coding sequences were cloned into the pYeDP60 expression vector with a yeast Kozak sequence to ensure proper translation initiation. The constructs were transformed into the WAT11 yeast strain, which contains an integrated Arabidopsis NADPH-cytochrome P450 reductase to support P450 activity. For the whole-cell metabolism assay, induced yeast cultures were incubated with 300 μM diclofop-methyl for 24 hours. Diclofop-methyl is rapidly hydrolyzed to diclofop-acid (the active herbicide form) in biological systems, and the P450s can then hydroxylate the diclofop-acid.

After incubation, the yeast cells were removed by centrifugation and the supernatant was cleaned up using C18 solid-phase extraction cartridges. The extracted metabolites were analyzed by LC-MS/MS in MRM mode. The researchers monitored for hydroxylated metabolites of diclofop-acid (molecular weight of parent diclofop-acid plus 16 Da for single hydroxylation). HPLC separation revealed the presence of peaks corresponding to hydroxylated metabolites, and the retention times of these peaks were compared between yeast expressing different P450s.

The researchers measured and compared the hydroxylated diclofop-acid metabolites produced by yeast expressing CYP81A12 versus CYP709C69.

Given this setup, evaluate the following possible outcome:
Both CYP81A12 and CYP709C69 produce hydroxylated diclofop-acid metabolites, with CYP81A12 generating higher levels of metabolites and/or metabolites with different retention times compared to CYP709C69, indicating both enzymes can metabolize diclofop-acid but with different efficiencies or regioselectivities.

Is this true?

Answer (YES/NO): YES